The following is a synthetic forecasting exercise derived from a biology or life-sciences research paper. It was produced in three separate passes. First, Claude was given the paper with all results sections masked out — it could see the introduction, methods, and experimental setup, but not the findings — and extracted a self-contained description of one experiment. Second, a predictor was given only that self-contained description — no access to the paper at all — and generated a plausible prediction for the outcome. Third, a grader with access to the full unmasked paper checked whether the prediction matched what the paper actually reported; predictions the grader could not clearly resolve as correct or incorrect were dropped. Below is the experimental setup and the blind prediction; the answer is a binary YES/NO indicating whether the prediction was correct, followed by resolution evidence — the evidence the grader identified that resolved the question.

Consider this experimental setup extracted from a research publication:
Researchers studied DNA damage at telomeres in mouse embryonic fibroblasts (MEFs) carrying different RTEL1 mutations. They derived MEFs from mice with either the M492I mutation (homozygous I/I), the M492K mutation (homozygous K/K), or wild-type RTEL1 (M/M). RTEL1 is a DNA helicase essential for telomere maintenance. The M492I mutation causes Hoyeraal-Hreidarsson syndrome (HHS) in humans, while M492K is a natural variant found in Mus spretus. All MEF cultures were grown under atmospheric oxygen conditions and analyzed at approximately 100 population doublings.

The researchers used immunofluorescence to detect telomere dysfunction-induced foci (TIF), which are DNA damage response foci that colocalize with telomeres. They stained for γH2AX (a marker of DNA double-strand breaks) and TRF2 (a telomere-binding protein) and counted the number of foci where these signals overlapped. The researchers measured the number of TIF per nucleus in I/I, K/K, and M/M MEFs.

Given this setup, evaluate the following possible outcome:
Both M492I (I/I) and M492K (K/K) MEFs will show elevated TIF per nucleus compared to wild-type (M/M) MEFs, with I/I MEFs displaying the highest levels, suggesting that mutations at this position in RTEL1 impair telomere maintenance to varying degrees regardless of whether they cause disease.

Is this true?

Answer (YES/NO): NO